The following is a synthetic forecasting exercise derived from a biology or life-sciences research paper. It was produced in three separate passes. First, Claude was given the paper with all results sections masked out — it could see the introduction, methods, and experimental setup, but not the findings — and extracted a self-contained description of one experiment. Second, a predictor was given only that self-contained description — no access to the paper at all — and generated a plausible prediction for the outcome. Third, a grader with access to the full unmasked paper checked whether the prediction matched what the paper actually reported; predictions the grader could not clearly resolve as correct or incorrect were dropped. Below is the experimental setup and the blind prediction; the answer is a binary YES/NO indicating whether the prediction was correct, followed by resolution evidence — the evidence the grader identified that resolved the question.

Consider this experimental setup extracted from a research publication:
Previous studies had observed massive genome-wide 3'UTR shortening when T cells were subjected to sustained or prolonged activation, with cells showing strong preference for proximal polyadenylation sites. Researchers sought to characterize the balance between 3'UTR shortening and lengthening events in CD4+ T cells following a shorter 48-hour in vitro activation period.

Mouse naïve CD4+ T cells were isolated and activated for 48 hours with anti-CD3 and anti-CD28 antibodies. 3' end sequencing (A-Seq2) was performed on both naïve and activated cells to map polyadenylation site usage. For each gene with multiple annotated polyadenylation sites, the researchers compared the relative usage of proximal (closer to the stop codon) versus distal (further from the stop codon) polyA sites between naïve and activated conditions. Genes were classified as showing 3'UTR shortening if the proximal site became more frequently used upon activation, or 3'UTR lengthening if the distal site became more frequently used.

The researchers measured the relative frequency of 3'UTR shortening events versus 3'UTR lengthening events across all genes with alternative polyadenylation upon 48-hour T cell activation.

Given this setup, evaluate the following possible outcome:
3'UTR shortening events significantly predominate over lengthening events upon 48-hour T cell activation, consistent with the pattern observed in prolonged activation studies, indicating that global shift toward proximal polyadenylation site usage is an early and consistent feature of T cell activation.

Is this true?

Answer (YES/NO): NO